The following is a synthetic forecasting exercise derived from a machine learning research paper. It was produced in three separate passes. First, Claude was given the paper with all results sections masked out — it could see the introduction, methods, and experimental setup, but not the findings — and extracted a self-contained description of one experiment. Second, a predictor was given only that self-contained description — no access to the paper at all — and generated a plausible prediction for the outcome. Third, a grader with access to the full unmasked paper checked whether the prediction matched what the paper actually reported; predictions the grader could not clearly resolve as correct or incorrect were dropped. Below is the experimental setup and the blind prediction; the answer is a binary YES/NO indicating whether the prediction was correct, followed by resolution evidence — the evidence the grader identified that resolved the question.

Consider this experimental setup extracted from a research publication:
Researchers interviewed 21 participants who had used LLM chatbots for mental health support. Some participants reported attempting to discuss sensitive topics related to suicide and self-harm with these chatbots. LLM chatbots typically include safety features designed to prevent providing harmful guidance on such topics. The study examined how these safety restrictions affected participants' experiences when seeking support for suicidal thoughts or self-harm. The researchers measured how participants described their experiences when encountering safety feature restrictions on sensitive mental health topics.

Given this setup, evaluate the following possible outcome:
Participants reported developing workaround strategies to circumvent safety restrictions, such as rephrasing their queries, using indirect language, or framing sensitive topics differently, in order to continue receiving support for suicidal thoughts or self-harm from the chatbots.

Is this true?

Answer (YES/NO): NO